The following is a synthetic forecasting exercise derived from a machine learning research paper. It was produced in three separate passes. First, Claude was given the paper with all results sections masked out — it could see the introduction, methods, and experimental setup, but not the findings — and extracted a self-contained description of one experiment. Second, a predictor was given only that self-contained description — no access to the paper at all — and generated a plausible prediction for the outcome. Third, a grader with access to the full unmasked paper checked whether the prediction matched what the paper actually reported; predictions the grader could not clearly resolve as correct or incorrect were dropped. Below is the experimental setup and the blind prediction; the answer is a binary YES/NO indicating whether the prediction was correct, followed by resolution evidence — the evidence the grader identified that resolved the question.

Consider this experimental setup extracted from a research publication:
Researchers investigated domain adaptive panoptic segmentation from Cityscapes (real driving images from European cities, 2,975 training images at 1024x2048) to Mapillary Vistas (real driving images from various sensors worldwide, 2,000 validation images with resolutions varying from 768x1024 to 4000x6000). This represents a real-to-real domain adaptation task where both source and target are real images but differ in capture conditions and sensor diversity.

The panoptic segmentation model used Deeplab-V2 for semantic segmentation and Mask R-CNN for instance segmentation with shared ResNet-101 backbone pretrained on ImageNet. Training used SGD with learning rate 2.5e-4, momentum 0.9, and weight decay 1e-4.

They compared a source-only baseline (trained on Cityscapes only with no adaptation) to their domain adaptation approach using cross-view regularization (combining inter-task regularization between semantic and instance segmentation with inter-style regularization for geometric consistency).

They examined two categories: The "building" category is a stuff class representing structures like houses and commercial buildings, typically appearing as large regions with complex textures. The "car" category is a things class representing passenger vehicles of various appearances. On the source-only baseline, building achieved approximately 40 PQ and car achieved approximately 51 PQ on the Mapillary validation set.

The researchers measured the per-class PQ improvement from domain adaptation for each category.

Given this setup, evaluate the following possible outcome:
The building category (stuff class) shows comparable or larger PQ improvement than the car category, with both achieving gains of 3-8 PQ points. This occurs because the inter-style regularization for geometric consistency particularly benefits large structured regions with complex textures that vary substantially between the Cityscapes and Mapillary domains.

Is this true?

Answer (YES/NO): YES